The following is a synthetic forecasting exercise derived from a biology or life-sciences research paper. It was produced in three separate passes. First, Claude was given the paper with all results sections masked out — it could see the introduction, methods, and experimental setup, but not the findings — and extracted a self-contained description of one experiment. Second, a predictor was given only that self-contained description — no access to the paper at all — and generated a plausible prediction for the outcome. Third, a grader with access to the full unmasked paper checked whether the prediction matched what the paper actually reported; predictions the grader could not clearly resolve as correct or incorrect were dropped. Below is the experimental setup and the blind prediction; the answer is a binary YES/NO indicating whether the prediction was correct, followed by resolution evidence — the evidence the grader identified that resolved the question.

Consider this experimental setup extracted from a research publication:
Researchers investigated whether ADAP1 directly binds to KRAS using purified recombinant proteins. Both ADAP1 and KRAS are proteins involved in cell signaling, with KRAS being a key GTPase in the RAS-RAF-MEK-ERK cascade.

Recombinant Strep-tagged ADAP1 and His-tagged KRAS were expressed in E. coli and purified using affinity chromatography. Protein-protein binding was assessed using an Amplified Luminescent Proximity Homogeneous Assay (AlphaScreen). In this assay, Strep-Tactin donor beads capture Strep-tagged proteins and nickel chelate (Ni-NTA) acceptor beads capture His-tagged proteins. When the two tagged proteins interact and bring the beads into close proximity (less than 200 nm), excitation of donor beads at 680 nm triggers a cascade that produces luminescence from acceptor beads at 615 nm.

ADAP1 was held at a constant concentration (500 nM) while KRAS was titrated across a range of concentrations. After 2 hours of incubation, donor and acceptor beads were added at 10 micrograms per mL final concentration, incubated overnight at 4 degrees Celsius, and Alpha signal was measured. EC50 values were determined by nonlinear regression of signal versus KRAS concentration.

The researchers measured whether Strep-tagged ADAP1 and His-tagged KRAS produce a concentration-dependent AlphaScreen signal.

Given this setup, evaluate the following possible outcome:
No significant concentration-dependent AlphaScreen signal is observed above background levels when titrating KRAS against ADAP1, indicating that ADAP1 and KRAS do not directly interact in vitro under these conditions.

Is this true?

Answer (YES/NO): NO